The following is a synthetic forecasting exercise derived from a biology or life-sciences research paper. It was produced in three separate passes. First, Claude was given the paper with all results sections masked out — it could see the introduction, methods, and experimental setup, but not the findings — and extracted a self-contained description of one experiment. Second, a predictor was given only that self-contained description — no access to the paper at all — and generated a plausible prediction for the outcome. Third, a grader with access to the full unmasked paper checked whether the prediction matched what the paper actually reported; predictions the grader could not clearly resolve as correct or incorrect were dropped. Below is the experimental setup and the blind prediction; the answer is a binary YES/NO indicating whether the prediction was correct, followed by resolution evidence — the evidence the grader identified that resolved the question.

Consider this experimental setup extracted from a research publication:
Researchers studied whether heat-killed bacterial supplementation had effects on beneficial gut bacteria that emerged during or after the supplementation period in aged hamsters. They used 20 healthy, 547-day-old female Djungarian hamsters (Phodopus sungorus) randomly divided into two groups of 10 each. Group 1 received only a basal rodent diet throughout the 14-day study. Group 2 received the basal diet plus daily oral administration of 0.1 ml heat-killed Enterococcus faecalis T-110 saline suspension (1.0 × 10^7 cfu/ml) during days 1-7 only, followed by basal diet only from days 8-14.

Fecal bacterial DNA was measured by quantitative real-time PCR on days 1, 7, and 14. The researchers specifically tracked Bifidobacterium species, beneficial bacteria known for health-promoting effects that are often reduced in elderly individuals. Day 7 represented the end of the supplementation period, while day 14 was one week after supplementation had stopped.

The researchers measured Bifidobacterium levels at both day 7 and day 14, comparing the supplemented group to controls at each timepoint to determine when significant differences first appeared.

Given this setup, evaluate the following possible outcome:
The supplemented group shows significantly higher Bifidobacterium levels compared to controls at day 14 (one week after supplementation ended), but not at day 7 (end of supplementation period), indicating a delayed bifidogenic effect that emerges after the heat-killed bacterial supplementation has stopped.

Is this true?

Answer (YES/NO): NO